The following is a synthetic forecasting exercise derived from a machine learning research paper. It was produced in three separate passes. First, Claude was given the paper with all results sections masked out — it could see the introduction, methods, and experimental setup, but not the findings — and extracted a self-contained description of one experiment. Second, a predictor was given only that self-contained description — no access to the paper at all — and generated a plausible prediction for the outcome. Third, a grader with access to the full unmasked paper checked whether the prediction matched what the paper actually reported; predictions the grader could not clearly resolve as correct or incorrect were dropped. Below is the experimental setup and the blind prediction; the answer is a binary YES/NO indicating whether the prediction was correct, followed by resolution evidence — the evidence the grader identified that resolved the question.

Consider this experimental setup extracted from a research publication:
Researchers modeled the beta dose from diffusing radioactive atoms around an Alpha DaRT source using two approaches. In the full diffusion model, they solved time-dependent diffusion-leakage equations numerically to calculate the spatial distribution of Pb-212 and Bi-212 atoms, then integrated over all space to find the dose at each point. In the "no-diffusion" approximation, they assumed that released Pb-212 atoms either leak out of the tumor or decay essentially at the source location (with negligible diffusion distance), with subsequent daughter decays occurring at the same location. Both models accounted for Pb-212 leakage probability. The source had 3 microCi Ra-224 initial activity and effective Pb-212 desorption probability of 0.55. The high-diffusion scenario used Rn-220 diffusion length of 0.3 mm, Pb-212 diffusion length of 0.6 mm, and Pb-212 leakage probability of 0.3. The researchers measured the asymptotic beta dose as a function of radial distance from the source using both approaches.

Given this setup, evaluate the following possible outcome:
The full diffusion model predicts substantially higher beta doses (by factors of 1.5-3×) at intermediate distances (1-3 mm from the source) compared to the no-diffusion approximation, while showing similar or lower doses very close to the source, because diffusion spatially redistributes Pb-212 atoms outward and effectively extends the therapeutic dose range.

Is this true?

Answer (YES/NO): NO